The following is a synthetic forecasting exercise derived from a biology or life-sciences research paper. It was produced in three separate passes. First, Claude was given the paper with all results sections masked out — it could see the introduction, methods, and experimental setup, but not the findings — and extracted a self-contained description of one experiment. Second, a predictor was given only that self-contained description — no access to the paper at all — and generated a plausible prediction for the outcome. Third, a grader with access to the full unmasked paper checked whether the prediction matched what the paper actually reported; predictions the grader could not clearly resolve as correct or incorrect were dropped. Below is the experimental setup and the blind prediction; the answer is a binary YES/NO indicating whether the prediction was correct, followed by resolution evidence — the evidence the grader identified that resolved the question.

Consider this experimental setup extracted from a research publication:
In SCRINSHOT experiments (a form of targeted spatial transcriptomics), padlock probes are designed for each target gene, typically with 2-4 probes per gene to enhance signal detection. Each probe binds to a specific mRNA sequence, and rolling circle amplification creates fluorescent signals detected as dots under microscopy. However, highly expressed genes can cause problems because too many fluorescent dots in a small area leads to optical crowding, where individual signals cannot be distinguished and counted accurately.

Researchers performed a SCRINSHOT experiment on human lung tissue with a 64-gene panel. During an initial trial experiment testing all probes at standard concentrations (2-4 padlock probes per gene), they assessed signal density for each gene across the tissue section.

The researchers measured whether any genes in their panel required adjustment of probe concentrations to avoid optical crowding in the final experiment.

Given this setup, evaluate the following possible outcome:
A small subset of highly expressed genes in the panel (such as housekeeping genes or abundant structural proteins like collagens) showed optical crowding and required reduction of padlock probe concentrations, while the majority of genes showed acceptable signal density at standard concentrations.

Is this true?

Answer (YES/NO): YES